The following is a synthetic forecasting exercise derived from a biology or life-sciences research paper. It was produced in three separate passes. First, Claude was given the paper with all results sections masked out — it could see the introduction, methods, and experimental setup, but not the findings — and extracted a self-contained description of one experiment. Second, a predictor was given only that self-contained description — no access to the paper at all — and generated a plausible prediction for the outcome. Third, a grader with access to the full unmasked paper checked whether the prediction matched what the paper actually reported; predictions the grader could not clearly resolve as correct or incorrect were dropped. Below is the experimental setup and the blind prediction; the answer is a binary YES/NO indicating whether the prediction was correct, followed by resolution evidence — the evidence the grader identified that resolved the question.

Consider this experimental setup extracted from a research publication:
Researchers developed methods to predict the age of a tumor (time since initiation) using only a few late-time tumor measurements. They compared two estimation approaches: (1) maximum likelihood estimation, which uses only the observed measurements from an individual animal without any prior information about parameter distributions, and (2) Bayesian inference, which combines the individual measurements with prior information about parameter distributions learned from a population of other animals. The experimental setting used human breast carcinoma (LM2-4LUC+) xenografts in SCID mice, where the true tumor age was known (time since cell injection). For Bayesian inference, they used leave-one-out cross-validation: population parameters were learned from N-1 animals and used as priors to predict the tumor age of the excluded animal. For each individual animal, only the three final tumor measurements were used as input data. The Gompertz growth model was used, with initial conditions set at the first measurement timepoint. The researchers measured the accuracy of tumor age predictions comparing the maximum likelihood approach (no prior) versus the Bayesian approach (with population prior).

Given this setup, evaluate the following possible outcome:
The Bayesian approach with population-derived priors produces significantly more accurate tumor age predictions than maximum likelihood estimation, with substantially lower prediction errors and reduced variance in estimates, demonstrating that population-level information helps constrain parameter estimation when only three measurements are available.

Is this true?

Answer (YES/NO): YES